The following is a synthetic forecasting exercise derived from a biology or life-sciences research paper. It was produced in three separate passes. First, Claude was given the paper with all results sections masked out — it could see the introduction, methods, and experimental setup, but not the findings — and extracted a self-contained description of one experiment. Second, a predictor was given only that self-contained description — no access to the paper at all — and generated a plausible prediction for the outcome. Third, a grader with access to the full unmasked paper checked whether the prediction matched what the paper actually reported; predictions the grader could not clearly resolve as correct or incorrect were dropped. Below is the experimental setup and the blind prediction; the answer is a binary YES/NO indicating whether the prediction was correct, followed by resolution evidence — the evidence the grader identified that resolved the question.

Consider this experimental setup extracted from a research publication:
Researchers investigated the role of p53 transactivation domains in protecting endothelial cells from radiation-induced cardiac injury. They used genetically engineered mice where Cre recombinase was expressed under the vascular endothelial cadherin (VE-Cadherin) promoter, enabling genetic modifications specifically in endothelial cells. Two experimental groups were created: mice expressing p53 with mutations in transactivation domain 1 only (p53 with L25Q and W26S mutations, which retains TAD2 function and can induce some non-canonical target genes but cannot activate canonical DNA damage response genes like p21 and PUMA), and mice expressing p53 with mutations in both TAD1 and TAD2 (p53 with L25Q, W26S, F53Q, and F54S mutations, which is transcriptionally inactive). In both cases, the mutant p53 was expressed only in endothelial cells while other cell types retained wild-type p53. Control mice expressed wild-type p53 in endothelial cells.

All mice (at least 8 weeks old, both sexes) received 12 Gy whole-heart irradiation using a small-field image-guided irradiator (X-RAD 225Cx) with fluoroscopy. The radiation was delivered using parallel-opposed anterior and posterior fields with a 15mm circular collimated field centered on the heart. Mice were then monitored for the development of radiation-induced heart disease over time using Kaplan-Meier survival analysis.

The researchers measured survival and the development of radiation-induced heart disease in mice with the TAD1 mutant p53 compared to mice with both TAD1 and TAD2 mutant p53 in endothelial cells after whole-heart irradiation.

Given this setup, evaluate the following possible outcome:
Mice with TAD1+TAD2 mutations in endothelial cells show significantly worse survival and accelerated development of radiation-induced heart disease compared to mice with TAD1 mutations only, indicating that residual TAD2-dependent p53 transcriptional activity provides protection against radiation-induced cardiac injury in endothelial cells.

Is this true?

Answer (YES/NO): NO